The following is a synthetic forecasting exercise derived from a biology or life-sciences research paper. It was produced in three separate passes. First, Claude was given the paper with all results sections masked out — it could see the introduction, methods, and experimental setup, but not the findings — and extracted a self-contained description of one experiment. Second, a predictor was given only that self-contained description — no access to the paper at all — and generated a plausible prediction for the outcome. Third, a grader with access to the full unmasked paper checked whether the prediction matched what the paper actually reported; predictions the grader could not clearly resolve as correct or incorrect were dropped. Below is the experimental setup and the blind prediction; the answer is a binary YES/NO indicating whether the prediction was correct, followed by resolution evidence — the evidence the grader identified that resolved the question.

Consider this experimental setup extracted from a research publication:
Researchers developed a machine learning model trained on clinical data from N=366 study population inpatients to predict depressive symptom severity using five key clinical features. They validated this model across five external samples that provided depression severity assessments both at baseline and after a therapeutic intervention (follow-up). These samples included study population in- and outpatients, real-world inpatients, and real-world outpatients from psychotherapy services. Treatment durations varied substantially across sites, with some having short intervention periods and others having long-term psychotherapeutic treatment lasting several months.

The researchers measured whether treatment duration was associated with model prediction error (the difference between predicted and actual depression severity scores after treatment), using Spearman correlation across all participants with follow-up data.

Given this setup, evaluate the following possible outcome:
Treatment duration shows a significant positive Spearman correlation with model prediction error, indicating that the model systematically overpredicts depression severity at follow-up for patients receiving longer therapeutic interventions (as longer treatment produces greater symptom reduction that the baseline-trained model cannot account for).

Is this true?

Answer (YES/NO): NO